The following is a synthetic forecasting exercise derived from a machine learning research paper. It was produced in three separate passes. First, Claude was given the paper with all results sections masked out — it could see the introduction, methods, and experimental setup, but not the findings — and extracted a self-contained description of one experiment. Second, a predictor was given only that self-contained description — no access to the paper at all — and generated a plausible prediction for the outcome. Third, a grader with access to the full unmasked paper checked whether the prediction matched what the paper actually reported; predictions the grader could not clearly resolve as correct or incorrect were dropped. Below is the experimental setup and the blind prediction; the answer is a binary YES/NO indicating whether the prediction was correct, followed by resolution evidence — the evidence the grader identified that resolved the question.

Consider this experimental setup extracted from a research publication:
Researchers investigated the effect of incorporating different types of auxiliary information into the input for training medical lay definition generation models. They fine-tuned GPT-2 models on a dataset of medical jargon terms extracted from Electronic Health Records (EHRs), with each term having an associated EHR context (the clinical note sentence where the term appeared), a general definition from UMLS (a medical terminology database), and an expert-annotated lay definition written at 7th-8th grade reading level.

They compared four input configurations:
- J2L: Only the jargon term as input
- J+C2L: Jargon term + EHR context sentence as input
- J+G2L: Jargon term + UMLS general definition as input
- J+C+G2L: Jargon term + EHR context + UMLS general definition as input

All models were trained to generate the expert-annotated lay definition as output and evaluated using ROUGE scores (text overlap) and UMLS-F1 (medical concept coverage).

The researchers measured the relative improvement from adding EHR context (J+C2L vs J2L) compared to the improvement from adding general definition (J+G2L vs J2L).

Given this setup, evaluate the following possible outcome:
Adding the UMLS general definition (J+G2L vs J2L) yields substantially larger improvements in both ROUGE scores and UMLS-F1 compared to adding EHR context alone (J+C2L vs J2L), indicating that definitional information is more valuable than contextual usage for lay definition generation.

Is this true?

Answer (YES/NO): YES